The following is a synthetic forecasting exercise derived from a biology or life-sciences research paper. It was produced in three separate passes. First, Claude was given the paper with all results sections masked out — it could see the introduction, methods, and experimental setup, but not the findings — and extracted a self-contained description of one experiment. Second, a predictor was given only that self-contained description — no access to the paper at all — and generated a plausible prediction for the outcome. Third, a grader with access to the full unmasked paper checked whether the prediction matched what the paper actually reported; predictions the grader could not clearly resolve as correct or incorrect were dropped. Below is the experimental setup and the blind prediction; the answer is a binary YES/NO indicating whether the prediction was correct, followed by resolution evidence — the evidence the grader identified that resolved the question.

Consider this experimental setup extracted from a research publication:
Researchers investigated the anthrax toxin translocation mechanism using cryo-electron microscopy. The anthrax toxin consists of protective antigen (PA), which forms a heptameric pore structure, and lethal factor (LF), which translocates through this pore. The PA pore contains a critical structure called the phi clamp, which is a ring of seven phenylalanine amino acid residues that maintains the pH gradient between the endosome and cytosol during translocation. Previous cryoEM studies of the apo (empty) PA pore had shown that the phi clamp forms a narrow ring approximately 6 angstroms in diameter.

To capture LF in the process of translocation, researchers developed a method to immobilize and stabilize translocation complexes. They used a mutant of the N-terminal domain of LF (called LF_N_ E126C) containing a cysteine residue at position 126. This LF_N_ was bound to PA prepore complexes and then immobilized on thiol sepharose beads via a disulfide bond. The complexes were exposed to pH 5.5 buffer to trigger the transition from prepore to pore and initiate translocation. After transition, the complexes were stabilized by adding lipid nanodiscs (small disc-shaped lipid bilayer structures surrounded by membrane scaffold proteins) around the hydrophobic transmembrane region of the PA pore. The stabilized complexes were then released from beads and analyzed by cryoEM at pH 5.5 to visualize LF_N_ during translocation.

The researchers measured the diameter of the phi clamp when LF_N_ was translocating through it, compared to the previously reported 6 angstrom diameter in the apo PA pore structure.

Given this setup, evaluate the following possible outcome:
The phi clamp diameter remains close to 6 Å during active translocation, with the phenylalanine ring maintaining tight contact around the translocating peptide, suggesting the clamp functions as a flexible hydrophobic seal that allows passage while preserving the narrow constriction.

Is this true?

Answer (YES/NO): YES